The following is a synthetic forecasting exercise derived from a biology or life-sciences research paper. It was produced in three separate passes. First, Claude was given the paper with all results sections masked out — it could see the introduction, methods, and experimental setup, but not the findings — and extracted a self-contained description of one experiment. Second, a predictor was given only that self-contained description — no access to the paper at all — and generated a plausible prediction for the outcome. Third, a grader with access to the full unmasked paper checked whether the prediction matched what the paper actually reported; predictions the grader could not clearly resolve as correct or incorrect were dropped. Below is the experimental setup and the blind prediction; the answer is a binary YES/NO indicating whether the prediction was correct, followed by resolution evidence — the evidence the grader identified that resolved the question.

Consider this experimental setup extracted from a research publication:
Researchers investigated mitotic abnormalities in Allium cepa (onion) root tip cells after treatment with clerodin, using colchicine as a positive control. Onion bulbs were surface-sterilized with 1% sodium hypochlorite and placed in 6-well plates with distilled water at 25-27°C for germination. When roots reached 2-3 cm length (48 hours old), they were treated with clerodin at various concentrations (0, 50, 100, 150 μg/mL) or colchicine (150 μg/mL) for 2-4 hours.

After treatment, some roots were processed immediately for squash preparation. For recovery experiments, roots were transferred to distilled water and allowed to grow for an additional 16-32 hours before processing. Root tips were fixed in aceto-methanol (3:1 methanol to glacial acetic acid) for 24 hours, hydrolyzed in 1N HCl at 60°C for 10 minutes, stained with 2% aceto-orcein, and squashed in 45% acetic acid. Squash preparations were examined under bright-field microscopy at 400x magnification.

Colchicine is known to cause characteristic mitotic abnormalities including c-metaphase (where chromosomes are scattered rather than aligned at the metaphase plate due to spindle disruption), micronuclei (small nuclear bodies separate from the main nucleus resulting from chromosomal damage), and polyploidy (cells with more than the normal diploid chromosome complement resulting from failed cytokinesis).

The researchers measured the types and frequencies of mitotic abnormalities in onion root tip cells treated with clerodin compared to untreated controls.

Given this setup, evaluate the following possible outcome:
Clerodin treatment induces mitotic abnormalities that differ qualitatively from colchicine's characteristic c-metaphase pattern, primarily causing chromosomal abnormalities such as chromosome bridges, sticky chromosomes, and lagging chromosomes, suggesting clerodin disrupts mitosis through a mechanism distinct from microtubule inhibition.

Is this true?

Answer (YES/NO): NO